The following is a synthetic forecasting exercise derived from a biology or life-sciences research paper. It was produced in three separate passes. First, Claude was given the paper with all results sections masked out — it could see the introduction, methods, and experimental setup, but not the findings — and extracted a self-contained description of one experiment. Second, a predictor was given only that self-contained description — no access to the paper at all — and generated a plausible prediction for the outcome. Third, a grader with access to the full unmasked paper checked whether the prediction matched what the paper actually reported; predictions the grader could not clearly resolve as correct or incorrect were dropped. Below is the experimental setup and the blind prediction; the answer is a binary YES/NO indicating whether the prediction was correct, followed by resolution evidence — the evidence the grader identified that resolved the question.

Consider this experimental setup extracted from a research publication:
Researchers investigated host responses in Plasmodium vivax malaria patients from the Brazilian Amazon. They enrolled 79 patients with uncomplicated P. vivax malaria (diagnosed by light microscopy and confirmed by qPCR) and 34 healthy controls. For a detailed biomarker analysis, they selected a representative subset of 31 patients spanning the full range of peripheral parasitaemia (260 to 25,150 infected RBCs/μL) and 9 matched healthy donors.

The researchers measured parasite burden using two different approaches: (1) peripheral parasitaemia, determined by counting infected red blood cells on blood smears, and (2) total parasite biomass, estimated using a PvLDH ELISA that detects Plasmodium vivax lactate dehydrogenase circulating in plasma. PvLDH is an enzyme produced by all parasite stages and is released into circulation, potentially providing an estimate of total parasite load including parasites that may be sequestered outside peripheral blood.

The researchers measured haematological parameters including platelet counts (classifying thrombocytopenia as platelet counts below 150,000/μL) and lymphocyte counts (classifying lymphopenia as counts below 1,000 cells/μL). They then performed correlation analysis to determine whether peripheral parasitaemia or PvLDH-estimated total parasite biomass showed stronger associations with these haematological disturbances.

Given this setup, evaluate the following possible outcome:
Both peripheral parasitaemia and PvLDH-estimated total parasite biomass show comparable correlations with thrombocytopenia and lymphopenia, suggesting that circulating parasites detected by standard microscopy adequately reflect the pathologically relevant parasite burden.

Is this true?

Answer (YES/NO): NO